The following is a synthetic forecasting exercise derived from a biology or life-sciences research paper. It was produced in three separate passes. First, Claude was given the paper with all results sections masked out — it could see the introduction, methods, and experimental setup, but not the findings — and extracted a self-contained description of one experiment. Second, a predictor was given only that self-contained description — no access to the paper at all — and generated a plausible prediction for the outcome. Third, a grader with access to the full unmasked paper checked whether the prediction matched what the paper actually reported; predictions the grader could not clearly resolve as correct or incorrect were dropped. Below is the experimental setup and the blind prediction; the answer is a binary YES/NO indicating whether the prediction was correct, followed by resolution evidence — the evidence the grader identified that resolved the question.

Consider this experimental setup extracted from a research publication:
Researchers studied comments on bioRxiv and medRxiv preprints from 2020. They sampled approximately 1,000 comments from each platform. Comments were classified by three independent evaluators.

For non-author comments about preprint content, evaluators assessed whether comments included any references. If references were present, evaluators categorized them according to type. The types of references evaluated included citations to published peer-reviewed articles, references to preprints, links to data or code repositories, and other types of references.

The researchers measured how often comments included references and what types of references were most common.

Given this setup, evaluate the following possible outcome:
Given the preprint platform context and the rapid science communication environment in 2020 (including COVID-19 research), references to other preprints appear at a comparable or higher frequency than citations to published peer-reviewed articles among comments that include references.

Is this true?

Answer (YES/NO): NO